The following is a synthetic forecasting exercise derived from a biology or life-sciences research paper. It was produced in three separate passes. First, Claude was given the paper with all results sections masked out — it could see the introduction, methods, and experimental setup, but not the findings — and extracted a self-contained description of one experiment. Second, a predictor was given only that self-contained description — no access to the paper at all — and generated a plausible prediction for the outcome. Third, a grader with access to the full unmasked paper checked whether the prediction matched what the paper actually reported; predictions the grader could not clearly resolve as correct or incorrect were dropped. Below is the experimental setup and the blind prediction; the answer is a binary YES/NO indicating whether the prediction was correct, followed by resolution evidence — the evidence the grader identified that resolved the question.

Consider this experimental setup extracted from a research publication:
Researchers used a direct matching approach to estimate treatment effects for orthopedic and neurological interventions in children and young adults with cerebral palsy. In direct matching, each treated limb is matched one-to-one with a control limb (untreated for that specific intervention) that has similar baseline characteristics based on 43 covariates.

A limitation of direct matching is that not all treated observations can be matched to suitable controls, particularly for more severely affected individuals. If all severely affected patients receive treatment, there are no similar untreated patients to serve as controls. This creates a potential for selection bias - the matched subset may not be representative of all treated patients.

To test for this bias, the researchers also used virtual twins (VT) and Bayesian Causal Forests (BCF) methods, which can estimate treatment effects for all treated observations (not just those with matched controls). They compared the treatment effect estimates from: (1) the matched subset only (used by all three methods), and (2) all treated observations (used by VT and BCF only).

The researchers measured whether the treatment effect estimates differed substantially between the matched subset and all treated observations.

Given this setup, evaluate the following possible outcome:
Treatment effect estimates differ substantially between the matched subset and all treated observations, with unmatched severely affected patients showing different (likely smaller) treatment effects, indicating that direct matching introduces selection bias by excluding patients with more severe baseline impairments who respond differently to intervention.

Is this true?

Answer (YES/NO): NO